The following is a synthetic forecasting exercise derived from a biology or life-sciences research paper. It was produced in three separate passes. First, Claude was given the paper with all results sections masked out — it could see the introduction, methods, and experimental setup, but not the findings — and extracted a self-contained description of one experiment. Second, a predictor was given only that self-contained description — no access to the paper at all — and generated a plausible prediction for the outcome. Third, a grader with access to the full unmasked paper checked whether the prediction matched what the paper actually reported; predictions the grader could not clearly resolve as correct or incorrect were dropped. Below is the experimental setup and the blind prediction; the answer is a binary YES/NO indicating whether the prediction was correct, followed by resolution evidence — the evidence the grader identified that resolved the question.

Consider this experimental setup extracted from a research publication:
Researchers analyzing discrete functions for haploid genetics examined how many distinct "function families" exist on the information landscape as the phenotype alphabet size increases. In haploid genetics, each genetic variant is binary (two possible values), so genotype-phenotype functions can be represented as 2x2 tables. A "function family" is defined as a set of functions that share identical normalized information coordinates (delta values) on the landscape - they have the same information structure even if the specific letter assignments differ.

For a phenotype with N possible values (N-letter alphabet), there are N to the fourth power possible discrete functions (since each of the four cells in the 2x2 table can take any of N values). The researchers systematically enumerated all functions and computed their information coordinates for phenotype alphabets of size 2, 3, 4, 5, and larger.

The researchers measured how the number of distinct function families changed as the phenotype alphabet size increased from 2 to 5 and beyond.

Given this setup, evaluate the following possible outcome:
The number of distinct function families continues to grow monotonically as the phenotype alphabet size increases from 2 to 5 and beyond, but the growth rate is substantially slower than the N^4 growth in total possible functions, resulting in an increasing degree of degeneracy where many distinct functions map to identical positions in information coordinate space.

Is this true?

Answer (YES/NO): NO